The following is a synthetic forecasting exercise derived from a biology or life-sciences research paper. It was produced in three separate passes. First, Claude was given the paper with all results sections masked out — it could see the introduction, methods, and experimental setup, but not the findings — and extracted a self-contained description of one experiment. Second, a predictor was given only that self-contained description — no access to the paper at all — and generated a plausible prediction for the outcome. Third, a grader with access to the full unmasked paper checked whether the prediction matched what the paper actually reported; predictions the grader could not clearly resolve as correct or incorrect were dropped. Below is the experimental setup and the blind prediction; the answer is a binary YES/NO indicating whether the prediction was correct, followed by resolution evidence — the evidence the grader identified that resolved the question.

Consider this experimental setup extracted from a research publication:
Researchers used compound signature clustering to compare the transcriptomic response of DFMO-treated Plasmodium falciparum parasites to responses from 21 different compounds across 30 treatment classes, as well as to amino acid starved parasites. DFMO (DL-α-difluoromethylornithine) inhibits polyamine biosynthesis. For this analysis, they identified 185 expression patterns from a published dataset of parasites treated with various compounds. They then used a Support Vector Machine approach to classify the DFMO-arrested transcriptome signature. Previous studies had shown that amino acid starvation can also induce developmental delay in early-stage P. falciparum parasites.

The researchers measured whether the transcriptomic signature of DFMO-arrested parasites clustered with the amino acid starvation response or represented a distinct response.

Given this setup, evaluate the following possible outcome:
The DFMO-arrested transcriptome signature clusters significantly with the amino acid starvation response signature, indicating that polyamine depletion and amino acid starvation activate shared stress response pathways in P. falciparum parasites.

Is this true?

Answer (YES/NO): NO